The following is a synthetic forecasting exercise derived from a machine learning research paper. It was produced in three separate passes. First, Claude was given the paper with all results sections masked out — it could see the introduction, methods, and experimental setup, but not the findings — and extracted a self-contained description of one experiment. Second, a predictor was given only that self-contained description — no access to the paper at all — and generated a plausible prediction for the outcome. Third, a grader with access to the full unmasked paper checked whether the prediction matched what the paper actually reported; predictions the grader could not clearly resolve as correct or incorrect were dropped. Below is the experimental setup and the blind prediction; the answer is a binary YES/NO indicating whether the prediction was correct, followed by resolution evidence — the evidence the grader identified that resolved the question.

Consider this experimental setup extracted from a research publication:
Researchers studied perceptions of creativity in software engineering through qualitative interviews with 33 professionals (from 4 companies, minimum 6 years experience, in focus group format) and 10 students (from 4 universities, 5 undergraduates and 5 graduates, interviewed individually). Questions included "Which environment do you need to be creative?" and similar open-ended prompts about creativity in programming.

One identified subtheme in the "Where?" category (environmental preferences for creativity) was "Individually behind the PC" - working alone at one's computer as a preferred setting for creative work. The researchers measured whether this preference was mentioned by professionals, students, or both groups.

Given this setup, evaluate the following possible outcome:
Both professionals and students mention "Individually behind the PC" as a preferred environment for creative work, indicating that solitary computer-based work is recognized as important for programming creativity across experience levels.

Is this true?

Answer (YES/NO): NO